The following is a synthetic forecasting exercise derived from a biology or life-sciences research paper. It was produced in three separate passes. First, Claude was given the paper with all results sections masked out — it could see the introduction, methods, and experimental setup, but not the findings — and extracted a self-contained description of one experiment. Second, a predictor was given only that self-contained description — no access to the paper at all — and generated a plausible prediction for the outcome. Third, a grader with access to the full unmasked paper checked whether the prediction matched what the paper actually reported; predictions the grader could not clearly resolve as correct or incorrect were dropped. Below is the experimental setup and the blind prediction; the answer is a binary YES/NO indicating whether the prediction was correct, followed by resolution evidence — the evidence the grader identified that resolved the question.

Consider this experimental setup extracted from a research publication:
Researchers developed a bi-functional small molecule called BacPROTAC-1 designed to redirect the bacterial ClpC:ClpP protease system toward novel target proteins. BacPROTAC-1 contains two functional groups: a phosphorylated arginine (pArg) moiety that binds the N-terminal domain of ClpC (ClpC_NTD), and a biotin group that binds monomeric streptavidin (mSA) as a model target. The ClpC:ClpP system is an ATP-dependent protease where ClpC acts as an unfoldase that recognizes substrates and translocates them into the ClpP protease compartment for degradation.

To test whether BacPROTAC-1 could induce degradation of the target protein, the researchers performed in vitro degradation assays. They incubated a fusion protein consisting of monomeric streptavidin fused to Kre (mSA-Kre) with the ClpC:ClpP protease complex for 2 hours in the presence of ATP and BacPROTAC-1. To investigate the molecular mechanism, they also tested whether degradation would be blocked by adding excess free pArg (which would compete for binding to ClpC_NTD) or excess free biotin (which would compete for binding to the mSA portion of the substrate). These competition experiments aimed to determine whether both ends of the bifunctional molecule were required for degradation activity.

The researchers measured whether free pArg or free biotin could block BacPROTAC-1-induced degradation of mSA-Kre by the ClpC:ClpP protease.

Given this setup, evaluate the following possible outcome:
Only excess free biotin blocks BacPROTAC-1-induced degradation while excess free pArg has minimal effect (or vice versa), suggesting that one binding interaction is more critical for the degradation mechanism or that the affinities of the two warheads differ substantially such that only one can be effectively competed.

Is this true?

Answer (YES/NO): NO